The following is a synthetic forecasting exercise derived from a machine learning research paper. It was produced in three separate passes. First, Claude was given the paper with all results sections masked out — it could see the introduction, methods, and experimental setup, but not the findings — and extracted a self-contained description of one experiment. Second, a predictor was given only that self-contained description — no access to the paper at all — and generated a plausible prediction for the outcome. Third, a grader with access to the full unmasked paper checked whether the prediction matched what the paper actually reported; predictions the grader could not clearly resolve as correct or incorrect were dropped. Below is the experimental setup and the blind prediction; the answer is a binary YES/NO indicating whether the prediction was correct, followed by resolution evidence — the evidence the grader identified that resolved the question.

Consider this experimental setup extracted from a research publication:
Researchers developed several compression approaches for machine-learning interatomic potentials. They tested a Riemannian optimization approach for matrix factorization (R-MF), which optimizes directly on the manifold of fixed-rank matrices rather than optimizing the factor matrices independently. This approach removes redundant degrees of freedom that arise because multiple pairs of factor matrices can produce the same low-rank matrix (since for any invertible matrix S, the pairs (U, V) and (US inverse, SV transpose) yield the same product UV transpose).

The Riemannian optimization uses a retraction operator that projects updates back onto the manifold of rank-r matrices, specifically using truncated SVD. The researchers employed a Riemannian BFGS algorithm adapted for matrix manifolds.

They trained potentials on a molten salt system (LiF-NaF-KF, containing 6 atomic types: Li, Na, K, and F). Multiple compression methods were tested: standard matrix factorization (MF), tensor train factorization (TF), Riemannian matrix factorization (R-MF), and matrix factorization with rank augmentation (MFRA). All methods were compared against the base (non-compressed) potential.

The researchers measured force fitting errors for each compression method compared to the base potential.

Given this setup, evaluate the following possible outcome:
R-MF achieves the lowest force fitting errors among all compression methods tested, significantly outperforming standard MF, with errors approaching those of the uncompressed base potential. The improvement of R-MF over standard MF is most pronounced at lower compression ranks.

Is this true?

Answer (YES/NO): NO